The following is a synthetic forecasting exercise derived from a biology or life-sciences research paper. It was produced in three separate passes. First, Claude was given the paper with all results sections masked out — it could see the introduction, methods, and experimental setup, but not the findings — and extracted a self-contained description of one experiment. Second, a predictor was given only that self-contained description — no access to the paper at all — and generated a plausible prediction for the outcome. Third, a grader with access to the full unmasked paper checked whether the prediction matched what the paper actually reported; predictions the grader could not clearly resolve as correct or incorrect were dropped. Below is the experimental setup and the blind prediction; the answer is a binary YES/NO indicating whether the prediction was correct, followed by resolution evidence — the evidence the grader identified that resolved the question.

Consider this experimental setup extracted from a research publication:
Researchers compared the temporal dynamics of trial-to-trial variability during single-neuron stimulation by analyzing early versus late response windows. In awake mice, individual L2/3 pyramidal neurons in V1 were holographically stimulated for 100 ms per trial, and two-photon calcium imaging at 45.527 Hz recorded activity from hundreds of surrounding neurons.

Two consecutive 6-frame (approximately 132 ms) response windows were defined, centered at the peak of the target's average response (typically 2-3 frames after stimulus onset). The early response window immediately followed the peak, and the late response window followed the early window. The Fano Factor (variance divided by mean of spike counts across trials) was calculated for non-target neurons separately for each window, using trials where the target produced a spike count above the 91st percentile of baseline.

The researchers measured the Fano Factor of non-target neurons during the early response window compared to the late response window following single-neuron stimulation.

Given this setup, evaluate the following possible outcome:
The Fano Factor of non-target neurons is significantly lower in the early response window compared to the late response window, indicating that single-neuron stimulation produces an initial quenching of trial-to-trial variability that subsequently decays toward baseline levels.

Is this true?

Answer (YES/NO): NO